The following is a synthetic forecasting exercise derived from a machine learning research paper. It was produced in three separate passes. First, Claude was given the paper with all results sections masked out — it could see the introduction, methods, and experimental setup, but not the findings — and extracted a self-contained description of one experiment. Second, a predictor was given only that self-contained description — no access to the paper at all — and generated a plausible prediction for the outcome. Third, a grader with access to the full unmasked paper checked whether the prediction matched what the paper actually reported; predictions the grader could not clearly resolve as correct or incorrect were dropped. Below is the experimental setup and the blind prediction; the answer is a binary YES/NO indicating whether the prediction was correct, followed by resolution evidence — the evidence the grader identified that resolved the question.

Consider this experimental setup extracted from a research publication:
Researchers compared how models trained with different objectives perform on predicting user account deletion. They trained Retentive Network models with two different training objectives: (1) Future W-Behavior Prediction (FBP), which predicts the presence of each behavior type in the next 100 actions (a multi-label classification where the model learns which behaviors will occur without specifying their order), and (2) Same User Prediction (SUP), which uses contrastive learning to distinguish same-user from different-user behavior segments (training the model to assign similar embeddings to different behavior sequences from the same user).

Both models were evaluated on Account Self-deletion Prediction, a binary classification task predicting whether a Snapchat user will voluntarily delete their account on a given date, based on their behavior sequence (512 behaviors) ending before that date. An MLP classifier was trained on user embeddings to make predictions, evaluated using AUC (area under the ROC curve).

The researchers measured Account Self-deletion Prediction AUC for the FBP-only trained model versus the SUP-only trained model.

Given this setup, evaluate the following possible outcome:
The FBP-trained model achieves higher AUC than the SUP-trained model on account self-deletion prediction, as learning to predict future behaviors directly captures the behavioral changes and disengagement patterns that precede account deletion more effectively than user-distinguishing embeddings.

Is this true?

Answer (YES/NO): YES